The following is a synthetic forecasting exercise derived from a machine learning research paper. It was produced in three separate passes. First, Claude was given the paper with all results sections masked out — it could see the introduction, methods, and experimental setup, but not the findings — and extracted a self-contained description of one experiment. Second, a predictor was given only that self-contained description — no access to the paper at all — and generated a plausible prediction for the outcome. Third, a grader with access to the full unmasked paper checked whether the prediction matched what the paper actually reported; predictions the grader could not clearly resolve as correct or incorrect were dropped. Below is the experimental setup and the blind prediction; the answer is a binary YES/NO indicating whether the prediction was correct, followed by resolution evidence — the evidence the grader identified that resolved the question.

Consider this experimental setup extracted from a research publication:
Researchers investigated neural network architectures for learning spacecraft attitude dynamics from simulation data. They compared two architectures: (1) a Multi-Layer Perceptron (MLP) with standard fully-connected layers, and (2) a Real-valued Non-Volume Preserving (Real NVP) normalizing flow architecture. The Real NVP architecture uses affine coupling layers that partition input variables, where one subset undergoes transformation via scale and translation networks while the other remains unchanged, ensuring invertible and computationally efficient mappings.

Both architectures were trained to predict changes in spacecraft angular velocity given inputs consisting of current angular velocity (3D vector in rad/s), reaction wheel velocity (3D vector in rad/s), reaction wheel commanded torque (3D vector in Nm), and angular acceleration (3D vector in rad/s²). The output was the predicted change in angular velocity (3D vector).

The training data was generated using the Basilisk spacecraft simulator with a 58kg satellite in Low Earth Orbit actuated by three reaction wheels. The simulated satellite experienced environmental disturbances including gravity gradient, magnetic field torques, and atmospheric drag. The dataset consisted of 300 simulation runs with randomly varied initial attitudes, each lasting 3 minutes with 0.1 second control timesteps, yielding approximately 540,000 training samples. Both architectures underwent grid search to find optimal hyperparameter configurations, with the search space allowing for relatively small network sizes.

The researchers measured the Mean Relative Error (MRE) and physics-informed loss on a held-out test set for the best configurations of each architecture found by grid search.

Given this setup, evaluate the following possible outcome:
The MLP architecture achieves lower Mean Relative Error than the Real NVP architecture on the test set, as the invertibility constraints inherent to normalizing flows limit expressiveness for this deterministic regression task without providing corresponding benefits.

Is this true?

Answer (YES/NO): NO